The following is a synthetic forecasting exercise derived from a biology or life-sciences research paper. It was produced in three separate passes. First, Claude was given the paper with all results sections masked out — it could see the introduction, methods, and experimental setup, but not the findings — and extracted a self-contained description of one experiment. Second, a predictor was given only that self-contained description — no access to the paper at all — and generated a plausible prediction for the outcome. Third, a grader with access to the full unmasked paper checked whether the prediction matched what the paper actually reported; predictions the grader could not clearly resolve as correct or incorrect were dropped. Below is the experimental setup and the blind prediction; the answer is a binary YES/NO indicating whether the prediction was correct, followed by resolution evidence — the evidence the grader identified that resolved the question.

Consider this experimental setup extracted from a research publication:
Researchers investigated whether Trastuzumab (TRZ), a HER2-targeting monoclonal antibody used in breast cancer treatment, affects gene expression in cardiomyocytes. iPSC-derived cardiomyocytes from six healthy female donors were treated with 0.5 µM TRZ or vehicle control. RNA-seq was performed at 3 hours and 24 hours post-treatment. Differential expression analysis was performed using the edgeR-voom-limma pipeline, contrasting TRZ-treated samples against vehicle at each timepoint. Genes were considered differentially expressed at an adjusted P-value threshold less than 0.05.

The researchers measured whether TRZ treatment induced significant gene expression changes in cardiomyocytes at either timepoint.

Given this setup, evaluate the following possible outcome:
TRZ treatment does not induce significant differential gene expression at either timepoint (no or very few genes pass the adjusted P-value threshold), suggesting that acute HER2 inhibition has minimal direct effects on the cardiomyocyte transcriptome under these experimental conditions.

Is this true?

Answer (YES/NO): YES